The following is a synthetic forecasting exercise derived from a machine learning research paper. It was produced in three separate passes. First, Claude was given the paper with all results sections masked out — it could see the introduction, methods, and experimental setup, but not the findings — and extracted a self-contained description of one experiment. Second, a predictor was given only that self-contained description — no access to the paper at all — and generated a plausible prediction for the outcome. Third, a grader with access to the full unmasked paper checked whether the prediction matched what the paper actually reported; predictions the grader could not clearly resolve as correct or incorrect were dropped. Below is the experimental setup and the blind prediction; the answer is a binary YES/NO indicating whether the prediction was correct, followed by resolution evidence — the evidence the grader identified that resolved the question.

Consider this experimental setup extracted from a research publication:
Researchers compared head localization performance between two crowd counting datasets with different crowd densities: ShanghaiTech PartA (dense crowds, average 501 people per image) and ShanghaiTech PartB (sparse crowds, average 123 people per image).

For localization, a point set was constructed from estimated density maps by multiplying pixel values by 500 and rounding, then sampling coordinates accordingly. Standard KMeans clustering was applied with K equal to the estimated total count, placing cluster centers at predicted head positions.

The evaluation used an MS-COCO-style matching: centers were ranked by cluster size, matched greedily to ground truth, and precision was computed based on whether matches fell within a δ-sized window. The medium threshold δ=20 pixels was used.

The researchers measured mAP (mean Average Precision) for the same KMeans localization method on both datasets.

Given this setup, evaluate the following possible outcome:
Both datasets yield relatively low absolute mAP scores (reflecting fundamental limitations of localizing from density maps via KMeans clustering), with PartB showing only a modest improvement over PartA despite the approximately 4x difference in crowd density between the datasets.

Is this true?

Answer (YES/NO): NO